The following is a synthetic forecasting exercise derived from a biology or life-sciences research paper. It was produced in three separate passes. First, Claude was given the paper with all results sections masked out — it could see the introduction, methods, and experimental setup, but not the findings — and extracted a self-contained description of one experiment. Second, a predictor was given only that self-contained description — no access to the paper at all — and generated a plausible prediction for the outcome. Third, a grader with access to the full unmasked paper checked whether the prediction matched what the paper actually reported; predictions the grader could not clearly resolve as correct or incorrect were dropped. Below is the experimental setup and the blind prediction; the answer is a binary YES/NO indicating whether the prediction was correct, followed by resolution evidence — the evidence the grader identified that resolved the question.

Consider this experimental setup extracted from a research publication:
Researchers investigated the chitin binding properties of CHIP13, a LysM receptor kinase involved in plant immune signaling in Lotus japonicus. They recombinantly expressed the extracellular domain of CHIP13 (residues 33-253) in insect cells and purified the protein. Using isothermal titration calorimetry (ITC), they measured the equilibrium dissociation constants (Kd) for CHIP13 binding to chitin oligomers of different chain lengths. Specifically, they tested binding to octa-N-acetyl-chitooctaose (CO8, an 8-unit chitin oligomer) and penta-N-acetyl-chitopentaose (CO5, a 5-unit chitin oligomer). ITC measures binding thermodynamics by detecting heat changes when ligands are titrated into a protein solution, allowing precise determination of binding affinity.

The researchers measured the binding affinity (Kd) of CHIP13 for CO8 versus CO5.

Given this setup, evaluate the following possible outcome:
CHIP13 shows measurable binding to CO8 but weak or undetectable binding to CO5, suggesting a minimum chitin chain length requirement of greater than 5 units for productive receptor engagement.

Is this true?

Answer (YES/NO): YES